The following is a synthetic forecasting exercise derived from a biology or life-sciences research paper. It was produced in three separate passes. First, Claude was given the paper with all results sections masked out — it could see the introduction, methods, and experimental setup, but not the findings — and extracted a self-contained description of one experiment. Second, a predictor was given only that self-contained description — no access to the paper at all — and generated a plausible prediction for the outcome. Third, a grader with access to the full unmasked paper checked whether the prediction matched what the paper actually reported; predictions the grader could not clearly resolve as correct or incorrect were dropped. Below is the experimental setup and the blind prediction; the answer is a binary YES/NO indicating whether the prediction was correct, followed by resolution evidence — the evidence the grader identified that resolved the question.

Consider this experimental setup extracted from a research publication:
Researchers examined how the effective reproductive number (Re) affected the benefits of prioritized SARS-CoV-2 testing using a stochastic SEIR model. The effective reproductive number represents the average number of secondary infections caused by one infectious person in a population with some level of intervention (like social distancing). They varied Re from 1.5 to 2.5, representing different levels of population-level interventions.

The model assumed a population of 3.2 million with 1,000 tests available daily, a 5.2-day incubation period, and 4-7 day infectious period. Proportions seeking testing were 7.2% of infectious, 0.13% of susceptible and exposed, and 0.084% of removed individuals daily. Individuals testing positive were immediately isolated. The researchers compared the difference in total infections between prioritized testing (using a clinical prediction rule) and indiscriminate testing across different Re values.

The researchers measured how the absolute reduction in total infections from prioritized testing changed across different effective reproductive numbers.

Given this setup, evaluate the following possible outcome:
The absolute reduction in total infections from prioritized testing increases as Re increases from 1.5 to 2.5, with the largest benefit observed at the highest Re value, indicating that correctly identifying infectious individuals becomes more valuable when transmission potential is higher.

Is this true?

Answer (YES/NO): NO